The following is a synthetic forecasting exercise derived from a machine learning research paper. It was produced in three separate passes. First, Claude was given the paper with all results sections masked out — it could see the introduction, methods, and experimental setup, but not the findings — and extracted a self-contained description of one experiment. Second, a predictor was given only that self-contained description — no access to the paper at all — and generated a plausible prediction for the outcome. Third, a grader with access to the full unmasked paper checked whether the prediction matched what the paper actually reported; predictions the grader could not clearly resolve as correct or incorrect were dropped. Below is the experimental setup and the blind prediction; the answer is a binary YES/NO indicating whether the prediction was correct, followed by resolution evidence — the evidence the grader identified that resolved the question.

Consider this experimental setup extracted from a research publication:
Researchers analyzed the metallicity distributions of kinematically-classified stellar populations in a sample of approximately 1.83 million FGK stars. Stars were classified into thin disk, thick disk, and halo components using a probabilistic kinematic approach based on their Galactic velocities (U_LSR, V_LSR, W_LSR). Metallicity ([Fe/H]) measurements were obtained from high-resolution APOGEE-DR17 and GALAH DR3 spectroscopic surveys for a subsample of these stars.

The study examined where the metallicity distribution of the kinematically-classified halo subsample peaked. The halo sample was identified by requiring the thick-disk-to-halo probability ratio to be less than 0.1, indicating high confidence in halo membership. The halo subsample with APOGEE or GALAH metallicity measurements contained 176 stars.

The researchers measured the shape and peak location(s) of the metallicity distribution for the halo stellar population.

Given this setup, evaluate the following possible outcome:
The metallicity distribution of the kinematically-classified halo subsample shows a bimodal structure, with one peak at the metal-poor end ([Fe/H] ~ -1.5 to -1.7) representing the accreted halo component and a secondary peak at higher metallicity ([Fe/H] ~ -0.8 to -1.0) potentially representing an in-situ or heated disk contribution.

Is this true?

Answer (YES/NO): NO